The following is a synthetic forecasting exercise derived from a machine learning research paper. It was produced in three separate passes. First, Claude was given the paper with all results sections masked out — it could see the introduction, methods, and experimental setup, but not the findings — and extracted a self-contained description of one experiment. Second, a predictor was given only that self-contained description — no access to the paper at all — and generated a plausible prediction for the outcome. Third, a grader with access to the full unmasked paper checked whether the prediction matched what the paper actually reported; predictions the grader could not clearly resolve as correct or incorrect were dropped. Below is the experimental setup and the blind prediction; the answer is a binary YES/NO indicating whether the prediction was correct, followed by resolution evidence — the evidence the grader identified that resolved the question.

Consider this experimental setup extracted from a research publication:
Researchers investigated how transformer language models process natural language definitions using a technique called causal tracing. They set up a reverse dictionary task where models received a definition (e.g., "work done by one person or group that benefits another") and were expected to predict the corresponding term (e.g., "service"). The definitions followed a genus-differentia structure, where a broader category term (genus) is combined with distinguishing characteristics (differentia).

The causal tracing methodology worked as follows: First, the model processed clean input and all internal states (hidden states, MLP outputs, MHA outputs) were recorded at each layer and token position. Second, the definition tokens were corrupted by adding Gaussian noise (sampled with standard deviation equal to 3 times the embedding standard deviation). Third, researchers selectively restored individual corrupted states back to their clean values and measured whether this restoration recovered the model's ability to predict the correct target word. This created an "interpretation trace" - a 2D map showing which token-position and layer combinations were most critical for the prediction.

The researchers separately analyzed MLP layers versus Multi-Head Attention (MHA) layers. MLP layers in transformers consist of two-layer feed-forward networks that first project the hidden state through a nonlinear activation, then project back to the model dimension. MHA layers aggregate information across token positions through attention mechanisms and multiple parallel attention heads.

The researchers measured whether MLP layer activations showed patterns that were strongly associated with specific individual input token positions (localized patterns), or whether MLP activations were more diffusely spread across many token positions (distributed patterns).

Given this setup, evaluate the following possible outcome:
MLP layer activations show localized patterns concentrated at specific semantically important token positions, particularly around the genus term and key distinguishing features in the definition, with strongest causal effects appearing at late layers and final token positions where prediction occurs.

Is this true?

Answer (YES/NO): NO